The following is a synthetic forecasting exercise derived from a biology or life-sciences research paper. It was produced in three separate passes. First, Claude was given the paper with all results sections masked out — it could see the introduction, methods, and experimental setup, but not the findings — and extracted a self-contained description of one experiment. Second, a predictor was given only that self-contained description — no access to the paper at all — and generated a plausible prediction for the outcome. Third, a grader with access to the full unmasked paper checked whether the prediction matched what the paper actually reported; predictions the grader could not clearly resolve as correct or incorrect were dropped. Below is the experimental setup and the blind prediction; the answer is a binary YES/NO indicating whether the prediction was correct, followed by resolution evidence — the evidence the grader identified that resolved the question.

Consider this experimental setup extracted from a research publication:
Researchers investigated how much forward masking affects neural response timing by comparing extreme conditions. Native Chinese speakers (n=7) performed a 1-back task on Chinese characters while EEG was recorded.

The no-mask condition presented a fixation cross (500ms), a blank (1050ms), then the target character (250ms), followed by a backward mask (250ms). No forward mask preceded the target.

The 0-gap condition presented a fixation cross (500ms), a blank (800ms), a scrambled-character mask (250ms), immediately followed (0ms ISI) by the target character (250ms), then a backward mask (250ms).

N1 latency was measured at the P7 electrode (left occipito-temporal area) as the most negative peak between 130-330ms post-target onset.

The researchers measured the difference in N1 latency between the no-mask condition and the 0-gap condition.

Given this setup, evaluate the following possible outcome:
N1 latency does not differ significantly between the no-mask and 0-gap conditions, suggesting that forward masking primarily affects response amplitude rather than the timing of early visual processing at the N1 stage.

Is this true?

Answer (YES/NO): NO